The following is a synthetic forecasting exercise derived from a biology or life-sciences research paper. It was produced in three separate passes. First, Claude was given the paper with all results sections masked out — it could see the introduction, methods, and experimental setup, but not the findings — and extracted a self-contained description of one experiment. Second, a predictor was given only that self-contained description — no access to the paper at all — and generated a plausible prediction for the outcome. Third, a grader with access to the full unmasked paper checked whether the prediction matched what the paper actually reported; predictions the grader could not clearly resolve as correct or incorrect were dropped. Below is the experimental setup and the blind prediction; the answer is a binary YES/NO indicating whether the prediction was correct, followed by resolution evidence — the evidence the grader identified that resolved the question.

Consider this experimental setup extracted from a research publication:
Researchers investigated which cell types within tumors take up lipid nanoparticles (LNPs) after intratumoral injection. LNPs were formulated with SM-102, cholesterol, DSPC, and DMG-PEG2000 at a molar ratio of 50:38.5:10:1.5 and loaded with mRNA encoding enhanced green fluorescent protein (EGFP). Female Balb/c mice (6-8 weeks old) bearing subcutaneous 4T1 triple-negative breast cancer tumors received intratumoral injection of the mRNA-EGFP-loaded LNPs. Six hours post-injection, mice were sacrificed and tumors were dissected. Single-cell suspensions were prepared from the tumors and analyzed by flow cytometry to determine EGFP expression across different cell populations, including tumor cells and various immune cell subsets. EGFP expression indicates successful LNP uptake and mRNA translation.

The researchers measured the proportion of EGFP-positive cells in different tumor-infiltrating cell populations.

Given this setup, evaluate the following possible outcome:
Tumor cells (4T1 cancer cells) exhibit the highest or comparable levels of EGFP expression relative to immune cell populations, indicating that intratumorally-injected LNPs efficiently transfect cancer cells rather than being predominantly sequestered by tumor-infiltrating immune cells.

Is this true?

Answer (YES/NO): YES